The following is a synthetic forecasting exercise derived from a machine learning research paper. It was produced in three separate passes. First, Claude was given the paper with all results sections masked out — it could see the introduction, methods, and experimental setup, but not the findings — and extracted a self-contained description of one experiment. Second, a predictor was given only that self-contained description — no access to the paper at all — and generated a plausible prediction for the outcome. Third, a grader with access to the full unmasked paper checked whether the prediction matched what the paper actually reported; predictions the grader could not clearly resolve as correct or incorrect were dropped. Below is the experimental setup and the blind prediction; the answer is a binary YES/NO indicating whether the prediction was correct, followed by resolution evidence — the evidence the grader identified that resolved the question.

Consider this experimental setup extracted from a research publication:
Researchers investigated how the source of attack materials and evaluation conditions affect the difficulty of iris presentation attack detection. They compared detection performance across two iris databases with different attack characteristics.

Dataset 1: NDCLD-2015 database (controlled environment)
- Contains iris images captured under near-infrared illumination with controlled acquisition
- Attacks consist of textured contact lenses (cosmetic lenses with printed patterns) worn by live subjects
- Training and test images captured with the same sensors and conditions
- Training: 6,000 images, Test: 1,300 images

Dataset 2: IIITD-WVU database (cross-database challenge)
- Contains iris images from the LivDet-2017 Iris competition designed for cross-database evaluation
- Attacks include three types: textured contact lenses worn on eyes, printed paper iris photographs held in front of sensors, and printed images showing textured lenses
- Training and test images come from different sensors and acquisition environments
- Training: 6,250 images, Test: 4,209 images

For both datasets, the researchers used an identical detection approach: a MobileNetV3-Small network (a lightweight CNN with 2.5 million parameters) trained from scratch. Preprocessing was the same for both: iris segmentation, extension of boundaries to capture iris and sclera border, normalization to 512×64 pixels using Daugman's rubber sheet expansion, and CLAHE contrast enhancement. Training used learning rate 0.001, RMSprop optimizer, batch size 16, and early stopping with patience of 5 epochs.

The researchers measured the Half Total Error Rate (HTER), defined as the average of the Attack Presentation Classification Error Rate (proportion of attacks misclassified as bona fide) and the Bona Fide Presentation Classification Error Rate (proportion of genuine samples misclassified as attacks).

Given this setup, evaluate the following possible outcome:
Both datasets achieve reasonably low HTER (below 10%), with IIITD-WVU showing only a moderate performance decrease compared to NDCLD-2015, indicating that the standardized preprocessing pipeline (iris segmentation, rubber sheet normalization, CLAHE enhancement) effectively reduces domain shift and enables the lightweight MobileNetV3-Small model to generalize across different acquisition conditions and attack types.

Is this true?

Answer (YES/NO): NO